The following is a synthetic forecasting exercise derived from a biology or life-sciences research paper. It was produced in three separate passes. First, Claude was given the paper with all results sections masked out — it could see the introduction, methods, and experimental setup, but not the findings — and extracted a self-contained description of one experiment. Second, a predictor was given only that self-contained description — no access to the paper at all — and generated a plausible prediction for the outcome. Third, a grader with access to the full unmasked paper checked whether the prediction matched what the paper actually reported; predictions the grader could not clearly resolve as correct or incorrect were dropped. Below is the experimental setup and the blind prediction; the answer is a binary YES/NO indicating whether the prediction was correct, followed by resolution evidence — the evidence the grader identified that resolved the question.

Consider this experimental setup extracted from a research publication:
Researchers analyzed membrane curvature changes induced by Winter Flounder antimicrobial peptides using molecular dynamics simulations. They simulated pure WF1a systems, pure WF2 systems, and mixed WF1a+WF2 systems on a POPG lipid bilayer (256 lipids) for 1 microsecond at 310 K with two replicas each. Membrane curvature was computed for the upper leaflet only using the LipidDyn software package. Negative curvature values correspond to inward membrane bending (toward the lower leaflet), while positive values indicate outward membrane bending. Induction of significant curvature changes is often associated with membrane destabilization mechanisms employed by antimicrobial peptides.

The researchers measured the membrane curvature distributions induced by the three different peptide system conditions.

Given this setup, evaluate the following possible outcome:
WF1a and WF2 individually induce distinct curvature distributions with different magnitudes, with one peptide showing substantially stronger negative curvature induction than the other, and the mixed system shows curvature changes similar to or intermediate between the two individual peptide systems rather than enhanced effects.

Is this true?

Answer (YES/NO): NO